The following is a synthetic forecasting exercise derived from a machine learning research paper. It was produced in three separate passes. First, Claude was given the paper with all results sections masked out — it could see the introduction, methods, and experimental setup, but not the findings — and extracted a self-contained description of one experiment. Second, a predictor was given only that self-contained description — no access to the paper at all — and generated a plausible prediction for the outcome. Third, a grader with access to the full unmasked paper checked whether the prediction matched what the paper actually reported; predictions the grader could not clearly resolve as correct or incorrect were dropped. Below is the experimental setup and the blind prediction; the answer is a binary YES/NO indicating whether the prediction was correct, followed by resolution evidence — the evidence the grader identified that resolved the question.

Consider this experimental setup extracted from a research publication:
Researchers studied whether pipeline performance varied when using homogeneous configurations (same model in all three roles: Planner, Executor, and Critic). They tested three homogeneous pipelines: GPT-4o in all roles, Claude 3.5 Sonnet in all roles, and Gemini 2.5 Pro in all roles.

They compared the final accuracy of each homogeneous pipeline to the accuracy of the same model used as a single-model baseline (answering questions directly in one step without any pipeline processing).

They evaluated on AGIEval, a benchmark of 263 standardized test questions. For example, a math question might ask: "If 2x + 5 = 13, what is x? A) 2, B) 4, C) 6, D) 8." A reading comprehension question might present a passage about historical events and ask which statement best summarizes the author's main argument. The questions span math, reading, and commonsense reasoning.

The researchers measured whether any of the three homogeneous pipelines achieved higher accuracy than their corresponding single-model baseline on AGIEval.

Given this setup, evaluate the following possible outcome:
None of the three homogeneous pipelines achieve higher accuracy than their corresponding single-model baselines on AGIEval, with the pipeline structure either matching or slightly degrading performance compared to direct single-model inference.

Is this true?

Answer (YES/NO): NO